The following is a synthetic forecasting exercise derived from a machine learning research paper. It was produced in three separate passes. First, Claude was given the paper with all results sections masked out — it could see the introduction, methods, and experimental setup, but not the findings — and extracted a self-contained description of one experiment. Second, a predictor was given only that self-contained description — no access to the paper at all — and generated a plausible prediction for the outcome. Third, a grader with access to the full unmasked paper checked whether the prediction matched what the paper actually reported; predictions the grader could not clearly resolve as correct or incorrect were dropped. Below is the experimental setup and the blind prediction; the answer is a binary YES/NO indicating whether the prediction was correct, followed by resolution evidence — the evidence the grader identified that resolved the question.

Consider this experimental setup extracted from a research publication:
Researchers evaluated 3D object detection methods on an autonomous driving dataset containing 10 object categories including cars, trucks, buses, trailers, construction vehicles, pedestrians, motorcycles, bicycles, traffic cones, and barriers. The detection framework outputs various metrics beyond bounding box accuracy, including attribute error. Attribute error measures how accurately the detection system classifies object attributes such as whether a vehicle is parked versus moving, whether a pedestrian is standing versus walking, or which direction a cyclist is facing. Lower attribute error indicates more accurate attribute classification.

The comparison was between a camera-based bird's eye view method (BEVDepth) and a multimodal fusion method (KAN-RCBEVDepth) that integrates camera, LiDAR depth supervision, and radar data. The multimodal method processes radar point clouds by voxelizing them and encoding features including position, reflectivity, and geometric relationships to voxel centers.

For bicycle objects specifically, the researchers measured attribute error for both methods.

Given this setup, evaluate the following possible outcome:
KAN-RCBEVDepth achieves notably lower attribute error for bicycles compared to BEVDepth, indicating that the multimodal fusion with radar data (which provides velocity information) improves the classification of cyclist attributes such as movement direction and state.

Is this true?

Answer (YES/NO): NO